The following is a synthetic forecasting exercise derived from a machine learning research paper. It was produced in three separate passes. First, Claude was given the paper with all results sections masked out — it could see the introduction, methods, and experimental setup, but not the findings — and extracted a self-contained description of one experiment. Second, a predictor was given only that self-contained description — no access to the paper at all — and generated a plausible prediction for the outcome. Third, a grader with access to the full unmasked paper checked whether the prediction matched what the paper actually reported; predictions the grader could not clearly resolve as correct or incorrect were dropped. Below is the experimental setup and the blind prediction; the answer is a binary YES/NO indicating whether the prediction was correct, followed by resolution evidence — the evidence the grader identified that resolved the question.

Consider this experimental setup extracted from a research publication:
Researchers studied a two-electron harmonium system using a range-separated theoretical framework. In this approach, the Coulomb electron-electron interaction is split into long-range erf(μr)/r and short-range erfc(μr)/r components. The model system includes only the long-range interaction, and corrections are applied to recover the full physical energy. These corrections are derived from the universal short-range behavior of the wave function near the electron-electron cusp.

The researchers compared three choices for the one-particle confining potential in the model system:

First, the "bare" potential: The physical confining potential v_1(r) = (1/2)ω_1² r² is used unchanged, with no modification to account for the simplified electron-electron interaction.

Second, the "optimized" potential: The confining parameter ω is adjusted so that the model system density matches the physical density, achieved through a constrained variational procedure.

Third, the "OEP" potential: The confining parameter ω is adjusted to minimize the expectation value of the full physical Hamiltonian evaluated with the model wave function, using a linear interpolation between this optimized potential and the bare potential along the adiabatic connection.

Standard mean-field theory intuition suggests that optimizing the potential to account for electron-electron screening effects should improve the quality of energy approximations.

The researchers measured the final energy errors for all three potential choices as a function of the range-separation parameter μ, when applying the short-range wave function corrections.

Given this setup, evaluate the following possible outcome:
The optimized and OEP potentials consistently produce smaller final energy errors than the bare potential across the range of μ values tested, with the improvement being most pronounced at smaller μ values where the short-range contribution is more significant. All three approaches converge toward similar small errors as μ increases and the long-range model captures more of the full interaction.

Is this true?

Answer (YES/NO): NO